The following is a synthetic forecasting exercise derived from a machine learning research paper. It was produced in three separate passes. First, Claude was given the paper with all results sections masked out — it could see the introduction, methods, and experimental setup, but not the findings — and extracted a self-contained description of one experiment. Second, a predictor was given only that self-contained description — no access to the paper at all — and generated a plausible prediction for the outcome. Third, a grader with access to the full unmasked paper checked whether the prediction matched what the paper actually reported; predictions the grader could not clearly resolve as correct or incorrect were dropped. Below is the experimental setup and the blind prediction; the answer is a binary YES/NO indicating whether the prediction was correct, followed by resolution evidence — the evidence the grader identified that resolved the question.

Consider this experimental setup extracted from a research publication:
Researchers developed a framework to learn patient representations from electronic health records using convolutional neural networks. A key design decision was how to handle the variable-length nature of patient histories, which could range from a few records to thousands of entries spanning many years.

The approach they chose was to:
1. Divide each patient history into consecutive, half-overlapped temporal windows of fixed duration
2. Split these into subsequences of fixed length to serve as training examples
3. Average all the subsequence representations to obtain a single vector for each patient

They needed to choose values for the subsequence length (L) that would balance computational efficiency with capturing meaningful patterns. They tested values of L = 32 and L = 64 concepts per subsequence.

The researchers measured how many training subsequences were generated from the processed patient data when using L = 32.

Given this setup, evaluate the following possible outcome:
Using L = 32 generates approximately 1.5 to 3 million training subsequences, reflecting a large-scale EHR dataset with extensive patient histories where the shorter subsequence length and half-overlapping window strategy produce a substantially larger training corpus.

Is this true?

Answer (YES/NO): YES